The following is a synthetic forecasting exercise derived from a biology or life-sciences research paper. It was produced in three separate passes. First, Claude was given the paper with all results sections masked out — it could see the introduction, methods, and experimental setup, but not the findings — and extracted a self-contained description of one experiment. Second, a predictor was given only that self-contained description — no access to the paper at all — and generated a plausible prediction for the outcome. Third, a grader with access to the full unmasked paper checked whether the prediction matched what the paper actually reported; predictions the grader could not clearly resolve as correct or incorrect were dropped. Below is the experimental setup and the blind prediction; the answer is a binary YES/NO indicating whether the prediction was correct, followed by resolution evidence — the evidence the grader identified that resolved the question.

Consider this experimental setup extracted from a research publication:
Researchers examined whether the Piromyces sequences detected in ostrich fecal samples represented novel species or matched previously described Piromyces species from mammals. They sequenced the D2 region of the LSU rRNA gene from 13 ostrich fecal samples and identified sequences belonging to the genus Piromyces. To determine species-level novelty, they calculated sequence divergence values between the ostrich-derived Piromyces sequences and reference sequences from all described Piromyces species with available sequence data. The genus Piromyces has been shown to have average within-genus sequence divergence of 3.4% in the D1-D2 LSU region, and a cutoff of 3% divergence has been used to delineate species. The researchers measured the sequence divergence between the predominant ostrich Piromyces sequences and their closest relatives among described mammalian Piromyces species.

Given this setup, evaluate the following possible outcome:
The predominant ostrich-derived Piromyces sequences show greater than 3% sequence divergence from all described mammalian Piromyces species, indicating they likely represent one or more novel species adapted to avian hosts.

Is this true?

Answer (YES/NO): YES